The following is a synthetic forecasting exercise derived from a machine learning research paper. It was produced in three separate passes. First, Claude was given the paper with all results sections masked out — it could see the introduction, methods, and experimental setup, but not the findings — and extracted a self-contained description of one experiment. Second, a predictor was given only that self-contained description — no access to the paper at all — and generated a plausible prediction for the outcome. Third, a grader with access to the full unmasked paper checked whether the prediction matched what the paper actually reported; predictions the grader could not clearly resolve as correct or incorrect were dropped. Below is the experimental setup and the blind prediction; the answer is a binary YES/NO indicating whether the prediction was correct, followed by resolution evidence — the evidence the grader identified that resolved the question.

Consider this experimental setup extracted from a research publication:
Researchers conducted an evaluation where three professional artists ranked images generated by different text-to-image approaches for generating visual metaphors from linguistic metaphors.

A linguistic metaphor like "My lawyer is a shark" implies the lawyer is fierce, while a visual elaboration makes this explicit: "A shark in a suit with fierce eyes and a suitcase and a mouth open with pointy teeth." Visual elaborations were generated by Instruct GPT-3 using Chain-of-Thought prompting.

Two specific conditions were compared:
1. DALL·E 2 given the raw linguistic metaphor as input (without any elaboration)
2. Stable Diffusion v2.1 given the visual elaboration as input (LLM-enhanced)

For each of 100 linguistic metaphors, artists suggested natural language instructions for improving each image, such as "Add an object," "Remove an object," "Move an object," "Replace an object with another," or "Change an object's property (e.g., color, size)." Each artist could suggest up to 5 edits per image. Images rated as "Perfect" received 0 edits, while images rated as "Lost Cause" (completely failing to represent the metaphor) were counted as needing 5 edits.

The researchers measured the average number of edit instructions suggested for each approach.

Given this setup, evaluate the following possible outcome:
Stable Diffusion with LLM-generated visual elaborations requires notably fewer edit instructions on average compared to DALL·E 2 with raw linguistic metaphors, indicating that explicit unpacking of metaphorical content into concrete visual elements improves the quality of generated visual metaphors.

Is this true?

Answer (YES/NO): NO